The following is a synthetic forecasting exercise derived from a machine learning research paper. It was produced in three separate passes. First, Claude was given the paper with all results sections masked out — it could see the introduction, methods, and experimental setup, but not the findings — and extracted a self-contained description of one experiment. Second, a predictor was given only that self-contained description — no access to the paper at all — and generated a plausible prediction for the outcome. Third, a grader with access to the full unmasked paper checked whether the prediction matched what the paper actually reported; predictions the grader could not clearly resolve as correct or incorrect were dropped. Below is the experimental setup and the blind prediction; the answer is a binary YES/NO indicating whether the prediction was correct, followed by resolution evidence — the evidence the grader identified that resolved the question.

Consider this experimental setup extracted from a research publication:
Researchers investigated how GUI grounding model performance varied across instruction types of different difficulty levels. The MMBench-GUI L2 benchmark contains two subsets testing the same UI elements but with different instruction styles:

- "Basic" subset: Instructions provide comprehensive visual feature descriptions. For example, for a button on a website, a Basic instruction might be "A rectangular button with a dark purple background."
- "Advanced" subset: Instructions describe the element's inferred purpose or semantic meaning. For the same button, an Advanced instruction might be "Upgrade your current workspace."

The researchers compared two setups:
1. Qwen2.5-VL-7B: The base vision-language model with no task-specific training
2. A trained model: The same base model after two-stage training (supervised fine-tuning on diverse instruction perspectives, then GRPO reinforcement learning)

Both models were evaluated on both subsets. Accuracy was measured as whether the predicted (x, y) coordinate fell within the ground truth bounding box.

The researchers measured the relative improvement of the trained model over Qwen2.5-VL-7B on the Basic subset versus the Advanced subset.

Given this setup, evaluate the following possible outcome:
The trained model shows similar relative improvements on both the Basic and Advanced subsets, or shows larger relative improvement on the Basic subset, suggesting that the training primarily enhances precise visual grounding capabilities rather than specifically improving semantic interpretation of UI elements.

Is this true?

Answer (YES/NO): NO